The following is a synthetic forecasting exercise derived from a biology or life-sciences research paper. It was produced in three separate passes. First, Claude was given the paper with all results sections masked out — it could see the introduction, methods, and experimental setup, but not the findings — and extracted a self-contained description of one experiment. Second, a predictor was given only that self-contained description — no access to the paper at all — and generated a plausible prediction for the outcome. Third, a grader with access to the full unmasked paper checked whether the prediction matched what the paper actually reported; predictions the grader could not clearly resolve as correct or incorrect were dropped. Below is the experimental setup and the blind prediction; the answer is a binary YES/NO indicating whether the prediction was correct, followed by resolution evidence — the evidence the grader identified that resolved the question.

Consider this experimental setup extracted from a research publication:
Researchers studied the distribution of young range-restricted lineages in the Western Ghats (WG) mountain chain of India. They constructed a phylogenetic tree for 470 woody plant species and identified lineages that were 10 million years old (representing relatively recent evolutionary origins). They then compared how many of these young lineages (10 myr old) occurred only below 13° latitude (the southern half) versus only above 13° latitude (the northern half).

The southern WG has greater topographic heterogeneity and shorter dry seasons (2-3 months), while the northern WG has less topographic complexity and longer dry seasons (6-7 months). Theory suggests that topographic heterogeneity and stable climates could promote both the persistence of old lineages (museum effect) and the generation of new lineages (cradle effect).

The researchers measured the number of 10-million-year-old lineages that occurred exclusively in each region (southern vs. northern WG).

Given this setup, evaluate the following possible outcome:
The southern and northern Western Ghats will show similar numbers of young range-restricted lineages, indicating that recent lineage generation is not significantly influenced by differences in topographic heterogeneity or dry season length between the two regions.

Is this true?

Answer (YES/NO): NO